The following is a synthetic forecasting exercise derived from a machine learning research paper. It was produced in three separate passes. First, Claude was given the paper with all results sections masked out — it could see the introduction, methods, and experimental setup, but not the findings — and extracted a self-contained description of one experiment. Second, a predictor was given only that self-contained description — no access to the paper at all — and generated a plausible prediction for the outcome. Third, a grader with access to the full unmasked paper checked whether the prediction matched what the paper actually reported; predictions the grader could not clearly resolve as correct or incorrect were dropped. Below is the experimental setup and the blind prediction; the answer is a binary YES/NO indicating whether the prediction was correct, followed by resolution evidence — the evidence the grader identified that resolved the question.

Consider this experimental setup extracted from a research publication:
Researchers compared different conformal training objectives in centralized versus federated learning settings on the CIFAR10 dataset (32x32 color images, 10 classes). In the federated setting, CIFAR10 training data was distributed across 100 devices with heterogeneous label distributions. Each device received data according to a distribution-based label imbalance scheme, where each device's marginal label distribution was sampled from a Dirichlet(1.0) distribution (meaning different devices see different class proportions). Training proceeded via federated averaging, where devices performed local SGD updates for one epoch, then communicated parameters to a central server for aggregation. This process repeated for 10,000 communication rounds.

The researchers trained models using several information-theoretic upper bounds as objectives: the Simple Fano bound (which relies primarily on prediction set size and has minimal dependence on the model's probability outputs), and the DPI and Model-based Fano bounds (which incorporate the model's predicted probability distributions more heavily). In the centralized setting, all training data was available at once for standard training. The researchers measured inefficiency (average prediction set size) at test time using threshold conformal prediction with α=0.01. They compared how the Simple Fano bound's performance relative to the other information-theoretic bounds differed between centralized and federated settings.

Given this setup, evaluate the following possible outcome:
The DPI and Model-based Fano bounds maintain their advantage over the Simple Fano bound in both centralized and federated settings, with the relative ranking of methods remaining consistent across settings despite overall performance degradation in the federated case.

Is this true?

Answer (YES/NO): NO